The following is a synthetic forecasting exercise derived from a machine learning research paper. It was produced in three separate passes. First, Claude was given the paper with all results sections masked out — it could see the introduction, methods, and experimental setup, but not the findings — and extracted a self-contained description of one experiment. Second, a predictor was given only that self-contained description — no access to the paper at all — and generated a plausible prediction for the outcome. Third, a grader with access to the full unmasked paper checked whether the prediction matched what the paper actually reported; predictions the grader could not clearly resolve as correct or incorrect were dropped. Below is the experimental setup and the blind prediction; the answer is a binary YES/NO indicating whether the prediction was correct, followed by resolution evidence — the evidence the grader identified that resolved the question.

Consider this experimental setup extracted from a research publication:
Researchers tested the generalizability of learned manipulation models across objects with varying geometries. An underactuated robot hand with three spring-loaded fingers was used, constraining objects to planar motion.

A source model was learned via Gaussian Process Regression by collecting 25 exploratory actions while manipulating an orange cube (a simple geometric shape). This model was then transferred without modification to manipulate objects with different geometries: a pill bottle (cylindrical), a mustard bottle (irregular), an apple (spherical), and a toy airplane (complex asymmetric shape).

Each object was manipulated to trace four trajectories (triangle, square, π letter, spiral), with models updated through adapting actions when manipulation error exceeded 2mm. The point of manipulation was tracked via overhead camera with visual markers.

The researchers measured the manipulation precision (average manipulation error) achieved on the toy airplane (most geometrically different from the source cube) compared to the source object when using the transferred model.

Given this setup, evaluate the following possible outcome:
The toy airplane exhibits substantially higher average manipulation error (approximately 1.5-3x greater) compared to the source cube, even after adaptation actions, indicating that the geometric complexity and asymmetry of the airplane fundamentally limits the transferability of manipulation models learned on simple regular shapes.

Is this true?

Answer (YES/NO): NO